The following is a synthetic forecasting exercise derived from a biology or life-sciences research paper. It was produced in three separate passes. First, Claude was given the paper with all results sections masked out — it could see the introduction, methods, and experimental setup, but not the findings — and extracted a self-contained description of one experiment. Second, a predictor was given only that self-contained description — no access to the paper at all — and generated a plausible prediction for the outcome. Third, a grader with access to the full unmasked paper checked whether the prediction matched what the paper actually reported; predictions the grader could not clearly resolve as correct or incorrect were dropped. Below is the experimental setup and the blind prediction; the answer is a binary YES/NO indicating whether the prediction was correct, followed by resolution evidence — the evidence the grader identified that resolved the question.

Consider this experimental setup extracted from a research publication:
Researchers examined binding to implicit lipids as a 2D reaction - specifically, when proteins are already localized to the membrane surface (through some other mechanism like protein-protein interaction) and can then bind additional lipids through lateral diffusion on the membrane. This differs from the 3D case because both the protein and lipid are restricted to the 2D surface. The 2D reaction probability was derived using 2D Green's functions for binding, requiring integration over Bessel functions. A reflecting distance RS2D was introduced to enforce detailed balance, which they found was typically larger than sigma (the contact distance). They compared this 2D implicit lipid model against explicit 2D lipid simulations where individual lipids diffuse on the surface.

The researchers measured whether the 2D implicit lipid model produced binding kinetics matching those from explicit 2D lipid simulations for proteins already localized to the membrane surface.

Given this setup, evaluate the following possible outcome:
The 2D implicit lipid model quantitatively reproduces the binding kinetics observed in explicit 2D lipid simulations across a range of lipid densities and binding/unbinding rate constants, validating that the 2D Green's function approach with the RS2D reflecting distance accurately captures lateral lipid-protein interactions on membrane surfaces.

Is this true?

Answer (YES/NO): NO